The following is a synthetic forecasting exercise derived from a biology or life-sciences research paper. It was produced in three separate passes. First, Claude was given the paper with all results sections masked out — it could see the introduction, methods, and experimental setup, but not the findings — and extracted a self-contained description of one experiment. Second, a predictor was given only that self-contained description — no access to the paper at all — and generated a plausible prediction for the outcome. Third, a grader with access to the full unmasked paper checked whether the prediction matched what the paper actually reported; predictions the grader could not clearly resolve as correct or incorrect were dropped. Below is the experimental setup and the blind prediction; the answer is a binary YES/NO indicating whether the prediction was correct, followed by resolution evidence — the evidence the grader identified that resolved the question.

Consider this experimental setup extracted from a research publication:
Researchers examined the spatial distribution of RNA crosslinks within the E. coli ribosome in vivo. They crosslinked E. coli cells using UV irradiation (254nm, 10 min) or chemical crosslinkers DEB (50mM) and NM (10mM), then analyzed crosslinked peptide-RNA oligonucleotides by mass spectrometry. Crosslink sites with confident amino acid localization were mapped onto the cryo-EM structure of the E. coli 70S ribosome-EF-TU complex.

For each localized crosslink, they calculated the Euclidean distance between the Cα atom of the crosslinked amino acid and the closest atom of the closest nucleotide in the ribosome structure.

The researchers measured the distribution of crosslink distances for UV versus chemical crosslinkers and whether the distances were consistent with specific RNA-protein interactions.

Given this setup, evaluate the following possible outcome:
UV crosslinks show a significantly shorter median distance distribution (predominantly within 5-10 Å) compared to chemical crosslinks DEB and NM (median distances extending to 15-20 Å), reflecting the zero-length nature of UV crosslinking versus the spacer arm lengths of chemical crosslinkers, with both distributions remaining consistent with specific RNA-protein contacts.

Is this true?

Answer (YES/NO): NO